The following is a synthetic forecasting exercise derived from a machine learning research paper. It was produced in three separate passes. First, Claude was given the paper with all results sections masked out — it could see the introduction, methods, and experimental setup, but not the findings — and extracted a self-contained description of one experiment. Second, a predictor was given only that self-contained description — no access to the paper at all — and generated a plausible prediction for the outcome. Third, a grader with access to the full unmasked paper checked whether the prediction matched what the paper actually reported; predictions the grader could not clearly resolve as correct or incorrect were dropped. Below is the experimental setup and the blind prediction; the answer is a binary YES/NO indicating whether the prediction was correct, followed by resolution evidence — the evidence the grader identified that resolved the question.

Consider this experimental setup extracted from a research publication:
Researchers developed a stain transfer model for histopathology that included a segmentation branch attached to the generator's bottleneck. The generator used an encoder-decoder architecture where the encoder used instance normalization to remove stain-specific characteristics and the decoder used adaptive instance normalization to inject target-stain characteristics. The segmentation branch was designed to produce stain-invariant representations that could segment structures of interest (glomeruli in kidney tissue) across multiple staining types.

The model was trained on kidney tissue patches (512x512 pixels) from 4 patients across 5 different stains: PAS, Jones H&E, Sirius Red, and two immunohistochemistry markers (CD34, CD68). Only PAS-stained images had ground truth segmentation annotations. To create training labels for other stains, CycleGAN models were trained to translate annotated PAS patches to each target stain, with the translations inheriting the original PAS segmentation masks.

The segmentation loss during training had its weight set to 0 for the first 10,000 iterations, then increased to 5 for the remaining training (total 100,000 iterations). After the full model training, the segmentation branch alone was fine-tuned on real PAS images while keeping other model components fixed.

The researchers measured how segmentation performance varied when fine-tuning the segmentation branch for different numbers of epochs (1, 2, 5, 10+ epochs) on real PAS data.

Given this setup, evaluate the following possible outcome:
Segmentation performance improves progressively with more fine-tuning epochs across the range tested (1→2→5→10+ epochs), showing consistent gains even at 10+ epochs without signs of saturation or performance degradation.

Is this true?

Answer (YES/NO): NO